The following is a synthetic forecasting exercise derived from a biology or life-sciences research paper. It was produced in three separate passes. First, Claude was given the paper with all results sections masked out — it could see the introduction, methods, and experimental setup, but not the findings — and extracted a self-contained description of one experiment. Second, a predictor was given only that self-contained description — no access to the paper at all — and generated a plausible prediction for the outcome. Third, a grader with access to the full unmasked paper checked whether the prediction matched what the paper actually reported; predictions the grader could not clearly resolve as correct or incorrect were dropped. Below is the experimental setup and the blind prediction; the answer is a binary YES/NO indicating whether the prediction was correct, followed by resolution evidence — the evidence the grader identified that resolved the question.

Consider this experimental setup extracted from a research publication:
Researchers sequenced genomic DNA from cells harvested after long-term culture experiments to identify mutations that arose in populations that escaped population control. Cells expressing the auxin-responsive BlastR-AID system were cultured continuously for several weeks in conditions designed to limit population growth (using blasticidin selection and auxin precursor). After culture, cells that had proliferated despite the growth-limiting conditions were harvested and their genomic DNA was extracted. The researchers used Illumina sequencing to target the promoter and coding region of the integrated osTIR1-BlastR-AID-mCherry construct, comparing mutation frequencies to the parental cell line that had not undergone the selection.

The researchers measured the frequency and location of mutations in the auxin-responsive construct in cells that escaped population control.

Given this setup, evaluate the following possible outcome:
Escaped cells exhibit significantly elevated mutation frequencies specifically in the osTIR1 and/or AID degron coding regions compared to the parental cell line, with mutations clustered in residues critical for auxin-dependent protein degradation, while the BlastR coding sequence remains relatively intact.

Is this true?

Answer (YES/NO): YES